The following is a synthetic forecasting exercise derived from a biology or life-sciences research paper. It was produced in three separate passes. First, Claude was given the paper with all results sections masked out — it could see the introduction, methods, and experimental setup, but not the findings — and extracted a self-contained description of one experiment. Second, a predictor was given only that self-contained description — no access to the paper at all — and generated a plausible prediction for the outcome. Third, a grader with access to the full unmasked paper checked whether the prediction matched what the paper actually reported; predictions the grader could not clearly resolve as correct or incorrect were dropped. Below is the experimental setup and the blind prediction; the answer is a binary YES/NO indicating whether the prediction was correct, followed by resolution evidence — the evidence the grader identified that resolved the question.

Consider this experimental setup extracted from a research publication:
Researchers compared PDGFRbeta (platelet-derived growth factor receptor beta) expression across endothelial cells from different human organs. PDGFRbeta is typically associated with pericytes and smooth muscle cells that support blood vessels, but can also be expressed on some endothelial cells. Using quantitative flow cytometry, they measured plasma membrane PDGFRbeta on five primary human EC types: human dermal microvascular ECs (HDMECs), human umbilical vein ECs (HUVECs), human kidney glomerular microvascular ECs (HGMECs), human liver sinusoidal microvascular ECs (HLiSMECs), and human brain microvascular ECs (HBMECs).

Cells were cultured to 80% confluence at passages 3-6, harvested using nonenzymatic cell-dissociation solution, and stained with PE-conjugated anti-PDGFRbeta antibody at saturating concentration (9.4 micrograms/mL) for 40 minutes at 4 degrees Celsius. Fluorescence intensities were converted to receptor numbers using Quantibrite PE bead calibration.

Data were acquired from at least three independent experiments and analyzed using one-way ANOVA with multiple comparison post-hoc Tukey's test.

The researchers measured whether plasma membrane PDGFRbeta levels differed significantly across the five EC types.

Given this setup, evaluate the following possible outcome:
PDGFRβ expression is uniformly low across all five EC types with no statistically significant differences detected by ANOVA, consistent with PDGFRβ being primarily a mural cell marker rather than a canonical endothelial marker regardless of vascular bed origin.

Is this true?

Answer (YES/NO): YES